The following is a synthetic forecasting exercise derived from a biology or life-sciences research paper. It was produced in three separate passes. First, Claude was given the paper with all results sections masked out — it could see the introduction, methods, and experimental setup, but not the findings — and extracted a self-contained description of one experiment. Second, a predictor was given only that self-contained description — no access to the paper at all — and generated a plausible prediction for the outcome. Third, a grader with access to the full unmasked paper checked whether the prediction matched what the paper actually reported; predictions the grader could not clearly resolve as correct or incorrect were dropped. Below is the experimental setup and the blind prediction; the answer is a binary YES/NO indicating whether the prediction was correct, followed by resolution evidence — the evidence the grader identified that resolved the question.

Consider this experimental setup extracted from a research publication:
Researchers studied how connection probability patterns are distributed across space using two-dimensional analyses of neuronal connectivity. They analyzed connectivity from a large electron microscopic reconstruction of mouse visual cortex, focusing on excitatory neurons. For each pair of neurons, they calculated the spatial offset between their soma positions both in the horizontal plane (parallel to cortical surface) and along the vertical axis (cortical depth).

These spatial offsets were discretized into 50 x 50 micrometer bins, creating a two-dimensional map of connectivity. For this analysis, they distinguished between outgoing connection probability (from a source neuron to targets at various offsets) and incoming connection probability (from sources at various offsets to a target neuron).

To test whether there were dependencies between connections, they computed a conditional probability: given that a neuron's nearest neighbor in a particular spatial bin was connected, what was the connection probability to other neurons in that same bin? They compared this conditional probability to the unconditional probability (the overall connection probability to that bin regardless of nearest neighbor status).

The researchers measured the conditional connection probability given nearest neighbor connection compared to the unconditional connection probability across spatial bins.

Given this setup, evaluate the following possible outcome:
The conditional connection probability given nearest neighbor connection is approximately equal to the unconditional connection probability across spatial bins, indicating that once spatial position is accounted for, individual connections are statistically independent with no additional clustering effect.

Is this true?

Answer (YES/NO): NO